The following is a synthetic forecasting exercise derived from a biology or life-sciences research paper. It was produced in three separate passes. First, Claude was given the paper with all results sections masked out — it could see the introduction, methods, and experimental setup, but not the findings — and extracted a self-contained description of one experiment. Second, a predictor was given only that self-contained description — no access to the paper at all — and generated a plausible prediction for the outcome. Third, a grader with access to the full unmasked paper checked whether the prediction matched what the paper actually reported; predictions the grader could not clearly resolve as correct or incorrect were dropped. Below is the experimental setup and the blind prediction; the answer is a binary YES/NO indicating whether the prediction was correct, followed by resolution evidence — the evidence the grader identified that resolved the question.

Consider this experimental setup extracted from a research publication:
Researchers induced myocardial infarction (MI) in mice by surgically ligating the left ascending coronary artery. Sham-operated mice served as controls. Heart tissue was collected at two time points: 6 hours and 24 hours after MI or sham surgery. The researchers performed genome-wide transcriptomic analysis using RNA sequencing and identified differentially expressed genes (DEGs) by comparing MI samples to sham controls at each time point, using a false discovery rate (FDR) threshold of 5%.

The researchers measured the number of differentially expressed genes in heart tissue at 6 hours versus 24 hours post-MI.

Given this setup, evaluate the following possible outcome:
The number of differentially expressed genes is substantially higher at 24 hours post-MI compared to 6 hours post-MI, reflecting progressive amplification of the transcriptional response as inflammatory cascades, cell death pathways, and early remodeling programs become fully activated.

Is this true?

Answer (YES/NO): YES